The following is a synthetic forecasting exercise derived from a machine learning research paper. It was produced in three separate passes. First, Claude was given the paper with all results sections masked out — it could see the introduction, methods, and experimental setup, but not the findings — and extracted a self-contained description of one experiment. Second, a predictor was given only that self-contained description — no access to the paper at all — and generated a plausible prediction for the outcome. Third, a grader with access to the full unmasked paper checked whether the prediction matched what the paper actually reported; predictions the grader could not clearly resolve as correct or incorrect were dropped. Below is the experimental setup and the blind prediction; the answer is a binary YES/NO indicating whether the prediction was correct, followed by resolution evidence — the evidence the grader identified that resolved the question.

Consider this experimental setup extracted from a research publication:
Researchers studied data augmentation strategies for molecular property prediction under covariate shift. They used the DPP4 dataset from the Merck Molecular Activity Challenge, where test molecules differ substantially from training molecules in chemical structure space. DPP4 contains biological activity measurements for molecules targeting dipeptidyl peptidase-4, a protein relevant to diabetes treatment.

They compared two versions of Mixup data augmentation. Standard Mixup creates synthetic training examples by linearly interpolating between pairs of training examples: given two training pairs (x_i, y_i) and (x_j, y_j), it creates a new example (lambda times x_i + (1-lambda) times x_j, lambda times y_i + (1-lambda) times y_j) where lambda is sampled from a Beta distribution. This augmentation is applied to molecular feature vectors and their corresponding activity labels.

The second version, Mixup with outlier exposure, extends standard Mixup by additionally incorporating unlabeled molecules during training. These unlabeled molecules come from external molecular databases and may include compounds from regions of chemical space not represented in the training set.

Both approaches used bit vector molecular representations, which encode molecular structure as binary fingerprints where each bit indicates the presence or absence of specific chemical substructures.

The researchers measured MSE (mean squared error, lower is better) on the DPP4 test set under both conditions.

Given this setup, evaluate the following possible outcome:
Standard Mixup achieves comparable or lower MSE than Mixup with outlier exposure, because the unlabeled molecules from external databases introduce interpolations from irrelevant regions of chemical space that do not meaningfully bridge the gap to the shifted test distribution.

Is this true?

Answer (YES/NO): YES